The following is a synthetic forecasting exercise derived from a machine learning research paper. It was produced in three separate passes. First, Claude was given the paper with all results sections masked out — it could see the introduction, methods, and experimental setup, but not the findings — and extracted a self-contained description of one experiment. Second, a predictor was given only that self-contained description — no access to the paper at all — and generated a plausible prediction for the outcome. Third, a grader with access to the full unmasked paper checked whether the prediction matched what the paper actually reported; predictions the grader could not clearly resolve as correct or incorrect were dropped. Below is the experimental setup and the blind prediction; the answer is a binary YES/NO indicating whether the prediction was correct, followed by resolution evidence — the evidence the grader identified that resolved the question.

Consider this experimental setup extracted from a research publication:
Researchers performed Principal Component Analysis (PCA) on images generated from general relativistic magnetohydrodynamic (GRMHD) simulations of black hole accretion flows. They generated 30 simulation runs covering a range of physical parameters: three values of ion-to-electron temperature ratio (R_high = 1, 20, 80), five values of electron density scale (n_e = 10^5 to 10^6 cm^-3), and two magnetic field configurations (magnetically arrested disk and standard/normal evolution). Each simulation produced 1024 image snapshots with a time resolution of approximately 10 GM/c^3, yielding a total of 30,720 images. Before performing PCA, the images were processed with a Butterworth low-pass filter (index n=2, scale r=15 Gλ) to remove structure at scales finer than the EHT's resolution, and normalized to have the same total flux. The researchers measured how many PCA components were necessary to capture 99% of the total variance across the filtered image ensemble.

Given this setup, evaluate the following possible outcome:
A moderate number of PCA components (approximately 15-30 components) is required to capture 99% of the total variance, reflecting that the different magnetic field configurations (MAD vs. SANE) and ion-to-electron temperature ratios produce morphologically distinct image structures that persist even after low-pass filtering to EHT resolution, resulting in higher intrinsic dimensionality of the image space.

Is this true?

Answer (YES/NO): YES